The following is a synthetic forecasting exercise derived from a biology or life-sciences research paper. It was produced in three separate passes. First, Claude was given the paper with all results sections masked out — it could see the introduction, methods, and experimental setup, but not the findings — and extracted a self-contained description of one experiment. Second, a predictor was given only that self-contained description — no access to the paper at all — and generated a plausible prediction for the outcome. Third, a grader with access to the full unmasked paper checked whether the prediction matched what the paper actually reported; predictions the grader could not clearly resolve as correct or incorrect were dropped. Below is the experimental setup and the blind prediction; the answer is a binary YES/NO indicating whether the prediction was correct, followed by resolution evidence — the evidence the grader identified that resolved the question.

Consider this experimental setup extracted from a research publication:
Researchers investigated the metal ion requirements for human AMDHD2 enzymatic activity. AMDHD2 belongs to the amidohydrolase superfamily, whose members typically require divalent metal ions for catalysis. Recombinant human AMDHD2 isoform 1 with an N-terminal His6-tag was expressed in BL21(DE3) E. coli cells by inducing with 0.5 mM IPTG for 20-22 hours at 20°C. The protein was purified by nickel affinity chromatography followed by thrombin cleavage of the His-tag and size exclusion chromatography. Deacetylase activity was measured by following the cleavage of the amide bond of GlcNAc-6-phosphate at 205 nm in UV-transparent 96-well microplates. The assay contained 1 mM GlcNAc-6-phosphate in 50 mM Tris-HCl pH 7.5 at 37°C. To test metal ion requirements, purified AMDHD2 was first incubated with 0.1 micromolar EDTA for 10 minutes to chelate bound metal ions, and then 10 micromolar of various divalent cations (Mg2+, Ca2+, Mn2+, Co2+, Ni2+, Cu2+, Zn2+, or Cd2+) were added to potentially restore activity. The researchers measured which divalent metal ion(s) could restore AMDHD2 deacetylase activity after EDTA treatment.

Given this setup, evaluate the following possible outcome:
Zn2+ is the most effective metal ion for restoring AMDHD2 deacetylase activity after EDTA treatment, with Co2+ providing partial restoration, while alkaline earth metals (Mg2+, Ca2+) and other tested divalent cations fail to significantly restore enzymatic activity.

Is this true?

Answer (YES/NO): NO